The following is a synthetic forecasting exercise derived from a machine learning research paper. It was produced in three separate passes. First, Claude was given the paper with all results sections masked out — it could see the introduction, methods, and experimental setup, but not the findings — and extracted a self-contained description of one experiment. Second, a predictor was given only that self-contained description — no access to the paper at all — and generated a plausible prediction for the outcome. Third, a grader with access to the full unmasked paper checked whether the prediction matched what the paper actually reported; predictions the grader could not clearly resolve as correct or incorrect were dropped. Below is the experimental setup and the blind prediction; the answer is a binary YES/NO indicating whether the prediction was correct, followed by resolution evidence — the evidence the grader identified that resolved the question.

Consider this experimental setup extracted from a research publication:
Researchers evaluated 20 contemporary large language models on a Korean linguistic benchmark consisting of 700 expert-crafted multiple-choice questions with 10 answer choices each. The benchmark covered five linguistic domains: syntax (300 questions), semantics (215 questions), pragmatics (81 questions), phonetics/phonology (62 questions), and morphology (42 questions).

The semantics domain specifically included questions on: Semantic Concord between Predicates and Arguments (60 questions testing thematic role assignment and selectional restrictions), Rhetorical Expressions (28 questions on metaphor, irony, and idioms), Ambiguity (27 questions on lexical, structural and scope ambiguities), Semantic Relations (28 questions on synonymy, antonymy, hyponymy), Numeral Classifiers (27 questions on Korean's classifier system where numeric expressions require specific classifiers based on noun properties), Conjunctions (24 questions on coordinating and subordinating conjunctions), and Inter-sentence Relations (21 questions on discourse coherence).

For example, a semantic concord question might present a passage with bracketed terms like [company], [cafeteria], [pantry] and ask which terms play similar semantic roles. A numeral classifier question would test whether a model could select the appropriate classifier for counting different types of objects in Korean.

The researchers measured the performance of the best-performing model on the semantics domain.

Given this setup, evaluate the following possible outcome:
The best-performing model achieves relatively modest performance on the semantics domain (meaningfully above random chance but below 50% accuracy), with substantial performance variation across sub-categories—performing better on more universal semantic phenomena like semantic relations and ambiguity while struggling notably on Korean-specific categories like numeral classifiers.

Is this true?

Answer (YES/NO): NO